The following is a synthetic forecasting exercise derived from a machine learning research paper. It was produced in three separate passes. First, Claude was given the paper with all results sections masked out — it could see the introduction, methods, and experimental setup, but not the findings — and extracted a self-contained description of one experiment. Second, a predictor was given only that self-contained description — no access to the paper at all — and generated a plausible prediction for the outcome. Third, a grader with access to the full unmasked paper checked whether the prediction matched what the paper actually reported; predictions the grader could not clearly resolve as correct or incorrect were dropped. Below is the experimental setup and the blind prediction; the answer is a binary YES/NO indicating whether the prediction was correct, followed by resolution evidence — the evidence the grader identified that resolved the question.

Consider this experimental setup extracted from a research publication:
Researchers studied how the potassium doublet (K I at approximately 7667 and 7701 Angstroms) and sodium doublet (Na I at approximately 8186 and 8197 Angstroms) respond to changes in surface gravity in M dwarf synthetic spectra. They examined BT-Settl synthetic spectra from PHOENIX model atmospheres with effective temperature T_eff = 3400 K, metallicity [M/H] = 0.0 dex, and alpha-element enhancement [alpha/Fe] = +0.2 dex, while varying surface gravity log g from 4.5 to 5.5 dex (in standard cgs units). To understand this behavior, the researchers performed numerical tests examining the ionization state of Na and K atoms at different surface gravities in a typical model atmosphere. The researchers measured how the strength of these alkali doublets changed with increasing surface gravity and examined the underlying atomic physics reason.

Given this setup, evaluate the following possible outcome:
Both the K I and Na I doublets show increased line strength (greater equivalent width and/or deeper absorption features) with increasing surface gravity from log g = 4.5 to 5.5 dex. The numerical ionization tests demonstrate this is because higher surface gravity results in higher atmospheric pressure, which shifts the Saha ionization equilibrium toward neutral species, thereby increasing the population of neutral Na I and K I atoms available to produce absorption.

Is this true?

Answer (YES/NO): YES